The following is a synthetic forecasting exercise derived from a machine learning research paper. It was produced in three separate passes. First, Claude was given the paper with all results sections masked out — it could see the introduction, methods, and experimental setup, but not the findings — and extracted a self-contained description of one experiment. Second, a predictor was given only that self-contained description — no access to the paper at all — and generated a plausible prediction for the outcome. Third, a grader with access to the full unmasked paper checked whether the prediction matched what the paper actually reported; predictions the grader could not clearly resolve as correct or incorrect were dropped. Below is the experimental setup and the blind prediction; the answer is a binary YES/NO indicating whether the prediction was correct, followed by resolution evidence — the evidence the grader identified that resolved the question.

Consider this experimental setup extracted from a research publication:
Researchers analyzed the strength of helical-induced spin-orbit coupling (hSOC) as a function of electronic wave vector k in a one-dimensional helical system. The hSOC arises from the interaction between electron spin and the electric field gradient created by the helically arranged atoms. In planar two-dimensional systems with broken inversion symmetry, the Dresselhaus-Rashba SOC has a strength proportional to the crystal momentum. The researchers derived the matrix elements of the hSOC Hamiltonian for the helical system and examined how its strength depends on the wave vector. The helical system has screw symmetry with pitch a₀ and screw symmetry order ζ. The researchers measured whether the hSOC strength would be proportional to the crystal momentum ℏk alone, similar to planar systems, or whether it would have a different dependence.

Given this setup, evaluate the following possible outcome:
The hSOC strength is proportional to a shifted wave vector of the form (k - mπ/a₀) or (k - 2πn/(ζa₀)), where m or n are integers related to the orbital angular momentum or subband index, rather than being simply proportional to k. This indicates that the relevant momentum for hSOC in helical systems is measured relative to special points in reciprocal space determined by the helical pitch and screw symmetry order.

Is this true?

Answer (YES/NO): YES